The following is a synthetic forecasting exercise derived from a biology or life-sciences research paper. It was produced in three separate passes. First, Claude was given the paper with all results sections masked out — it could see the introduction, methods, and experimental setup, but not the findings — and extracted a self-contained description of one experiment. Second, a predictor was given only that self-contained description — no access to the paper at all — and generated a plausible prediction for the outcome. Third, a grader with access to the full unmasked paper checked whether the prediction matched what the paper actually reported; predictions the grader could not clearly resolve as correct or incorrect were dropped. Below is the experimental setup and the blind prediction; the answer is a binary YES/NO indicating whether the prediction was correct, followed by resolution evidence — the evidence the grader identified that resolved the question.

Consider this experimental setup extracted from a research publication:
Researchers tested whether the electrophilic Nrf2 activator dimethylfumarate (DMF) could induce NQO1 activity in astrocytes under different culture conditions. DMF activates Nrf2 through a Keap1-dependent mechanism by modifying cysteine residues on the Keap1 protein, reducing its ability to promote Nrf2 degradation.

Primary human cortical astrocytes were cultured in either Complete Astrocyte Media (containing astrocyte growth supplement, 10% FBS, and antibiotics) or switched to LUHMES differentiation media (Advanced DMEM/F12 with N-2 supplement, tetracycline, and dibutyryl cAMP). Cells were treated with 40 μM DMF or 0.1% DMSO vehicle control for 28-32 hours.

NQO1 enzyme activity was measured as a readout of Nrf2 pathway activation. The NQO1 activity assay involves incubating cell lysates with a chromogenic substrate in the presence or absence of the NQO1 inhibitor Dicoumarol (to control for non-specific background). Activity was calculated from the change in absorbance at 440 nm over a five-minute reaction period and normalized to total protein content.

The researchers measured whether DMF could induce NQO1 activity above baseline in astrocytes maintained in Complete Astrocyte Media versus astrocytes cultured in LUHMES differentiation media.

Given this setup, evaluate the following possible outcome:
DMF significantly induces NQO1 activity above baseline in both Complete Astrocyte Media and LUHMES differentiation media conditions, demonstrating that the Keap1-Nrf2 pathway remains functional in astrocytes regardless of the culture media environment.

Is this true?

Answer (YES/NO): NO